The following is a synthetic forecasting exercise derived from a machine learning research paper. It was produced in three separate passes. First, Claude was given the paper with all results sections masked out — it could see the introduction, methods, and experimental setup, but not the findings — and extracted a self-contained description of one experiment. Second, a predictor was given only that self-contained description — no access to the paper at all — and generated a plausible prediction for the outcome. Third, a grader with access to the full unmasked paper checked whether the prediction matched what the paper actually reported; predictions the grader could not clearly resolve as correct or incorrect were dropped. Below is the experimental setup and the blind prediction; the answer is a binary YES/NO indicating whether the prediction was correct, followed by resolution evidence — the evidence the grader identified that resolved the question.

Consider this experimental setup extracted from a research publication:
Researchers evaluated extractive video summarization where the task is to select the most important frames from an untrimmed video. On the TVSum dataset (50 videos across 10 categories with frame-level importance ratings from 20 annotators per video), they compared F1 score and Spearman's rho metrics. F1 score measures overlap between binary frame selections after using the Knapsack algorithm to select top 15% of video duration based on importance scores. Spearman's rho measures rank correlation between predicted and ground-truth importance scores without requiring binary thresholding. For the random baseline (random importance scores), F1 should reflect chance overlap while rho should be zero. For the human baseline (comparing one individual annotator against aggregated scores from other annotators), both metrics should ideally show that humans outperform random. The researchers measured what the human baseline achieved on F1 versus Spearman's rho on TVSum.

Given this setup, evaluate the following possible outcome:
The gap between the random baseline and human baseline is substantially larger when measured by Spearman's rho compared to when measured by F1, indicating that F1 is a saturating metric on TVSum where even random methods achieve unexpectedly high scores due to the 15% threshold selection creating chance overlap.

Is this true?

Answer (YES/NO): YES